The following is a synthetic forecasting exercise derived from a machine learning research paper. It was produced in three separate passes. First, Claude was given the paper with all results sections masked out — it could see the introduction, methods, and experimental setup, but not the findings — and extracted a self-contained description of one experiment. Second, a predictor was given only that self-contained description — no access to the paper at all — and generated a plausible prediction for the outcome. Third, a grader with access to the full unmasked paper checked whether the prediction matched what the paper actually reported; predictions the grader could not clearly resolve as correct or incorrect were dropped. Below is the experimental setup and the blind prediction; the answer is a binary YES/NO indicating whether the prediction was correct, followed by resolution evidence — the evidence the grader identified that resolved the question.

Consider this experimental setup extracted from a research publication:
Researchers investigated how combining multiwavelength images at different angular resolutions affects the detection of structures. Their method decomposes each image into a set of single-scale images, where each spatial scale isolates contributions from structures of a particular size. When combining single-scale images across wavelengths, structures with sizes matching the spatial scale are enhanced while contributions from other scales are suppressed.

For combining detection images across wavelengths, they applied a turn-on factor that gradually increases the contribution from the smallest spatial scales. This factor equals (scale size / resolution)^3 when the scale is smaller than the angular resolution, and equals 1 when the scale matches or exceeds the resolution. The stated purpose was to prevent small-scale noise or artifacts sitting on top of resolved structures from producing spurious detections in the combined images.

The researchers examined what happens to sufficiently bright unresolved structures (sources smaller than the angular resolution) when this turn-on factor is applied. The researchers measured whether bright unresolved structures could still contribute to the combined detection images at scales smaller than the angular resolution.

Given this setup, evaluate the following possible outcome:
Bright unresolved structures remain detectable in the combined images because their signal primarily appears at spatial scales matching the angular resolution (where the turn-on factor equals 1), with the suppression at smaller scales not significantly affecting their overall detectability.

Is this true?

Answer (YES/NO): NO